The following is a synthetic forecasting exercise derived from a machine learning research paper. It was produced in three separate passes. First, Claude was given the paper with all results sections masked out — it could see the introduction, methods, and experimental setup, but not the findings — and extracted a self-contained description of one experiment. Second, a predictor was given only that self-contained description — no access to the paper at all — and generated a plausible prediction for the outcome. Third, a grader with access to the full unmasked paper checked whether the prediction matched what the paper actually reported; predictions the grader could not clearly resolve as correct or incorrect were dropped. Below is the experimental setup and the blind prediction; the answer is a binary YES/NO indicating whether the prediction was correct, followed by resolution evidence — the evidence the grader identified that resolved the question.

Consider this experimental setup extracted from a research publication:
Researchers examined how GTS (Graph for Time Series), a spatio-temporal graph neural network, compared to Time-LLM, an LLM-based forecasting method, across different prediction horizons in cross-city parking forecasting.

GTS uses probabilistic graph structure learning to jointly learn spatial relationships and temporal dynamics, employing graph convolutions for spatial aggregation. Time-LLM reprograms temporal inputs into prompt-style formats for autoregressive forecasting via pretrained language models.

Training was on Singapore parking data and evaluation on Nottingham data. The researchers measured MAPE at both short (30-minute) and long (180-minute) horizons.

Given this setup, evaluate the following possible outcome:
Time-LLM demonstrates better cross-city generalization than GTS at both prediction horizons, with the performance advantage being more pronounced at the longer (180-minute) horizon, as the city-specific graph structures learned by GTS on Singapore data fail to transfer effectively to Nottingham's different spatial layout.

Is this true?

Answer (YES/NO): NO